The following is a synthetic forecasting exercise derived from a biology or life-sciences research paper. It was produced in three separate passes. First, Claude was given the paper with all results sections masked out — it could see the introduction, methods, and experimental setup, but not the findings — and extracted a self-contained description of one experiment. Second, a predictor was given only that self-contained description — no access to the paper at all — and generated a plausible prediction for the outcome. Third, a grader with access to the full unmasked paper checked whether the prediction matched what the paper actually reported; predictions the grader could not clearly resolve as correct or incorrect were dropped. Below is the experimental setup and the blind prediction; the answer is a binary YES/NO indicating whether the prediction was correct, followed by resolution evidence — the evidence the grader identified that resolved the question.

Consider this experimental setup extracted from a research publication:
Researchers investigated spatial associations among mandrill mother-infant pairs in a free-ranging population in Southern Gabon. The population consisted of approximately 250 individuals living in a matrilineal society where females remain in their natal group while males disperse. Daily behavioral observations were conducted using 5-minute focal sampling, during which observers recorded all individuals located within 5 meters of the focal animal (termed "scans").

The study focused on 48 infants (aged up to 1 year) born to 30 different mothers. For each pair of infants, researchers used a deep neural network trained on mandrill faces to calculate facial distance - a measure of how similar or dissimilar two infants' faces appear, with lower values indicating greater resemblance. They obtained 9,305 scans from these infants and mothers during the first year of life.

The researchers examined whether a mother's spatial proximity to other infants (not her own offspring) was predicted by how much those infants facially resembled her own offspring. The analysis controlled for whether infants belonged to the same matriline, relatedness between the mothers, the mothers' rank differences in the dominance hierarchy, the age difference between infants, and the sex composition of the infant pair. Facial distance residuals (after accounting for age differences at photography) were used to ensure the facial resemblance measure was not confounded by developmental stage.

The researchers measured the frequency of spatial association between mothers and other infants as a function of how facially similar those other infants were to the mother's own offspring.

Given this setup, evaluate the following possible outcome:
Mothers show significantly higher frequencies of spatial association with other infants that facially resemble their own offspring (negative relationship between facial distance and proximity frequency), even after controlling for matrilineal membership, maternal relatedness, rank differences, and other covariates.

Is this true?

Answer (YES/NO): YES